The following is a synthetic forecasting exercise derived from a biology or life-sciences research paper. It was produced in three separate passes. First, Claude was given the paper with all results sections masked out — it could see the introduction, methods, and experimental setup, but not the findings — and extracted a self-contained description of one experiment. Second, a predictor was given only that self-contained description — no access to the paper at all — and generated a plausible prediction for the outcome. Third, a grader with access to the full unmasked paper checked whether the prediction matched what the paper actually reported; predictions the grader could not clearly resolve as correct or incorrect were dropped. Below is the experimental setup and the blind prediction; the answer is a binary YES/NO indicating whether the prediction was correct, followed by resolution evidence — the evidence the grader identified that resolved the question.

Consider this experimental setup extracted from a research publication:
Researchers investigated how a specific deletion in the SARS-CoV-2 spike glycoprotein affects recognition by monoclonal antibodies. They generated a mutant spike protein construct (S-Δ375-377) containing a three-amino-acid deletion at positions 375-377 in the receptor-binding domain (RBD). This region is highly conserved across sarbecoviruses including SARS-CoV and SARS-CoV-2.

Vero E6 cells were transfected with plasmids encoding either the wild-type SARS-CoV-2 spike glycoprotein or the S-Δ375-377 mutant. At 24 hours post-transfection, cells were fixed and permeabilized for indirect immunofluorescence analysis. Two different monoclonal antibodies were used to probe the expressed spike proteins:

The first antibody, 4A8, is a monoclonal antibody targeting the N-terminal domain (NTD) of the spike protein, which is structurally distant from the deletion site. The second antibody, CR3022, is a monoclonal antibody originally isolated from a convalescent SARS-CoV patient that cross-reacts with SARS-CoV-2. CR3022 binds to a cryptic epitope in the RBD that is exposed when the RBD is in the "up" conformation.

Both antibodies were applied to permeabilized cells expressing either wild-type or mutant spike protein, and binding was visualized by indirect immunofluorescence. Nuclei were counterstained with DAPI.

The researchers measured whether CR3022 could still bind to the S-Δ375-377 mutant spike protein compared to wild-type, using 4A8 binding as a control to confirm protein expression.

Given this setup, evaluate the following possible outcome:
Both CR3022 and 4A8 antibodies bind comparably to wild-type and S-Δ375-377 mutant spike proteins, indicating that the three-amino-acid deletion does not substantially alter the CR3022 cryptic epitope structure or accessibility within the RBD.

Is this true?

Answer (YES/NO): NO